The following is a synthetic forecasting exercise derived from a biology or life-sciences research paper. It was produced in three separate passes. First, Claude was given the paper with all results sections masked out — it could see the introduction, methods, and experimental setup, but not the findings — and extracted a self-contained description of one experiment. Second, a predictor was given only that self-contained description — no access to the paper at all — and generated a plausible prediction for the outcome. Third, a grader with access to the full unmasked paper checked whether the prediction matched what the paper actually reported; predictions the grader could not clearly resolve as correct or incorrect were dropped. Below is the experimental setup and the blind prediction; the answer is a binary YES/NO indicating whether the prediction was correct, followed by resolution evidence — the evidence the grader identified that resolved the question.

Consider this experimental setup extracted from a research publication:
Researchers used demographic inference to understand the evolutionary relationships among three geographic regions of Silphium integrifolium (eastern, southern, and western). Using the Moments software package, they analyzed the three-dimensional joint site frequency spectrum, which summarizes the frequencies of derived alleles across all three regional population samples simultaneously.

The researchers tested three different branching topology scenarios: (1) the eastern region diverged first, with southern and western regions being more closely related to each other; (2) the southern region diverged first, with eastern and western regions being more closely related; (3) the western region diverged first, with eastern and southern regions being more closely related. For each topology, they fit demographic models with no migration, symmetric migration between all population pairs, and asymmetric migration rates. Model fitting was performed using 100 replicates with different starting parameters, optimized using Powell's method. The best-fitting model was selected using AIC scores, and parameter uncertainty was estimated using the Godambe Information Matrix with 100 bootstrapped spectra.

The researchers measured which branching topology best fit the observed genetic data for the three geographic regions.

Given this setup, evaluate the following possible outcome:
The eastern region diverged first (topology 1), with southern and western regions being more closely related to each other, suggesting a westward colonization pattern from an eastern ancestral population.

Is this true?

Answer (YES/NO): YES